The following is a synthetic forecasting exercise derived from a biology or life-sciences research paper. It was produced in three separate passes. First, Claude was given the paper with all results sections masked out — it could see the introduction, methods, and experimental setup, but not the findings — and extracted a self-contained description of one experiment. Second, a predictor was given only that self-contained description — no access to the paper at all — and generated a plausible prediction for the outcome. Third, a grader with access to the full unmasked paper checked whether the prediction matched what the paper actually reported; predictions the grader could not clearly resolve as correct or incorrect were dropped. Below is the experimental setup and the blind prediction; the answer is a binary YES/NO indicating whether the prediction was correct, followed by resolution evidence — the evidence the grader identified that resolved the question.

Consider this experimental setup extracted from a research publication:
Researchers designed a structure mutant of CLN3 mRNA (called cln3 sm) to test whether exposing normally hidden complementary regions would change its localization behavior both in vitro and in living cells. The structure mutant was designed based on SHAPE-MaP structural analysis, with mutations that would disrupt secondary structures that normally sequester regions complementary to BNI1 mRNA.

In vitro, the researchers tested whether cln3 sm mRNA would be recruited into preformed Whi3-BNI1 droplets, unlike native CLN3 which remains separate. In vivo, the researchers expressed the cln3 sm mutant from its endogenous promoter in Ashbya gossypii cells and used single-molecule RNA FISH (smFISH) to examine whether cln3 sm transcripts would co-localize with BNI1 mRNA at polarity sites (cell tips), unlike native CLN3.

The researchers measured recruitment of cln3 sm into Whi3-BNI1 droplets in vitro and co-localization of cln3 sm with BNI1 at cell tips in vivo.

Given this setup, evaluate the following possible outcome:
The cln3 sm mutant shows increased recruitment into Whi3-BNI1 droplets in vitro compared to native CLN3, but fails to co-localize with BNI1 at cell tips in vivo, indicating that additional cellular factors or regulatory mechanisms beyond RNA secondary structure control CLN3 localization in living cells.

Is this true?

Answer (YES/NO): NO